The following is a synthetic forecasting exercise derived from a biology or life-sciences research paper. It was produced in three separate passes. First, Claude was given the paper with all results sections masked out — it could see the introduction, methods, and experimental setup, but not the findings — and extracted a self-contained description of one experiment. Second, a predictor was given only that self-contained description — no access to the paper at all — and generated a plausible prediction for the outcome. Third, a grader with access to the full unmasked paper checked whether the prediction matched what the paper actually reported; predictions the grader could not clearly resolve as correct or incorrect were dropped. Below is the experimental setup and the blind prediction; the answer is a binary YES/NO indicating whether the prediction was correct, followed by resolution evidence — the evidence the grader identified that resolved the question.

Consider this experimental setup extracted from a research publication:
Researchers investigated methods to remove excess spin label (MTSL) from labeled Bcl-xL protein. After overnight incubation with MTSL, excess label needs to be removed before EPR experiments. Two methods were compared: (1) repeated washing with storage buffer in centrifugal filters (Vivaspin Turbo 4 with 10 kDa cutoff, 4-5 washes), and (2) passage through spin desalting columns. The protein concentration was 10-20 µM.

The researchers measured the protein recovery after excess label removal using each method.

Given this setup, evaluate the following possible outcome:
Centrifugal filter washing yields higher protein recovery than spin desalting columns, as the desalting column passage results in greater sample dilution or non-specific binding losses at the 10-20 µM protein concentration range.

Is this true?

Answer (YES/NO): YES